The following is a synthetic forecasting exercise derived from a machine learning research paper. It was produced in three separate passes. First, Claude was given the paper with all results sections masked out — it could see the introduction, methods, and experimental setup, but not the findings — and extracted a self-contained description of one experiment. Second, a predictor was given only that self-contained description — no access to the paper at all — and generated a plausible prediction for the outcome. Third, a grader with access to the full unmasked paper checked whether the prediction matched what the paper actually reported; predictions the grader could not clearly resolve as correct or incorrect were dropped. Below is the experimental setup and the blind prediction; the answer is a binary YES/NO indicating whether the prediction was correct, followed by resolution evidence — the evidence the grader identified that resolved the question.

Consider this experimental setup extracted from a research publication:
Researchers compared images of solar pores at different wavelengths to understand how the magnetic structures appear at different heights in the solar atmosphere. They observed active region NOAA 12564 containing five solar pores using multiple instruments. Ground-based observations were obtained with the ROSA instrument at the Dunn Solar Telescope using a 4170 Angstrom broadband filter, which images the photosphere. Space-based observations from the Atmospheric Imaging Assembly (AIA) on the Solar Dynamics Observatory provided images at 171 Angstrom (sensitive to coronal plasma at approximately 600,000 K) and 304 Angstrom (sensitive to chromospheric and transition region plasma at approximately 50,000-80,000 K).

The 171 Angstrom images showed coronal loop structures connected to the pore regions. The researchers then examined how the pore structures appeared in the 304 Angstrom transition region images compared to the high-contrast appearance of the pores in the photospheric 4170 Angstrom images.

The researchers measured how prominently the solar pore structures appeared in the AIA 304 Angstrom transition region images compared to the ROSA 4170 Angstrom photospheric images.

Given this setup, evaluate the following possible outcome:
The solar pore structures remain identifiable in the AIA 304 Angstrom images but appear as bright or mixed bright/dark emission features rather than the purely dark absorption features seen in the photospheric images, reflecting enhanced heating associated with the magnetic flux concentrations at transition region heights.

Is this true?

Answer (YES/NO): NO